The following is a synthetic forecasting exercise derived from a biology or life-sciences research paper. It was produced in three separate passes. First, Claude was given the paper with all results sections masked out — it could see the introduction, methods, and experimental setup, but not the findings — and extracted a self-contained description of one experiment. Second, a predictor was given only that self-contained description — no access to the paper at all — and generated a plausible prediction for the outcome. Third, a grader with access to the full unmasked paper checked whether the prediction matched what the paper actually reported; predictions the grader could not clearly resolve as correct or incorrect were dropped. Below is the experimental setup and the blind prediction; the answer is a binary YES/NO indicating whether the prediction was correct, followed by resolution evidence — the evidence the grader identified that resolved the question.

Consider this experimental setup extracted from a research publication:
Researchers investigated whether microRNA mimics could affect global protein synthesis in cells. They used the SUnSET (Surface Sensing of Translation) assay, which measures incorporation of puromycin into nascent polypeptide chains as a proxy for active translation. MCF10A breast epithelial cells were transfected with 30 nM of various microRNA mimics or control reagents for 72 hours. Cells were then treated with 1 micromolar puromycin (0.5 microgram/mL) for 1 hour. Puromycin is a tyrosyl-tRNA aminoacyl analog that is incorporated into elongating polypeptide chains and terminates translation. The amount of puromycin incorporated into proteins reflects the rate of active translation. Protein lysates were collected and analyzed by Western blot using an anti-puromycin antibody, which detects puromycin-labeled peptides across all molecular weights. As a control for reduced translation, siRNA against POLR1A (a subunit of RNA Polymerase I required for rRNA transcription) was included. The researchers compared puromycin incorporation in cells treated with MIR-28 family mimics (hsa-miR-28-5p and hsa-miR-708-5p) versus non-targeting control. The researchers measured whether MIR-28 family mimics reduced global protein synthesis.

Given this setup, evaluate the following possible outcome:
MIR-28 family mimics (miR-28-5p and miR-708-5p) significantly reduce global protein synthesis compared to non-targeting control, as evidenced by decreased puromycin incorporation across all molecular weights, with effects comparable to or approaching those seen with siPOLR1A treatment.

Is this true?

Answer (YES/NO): YES